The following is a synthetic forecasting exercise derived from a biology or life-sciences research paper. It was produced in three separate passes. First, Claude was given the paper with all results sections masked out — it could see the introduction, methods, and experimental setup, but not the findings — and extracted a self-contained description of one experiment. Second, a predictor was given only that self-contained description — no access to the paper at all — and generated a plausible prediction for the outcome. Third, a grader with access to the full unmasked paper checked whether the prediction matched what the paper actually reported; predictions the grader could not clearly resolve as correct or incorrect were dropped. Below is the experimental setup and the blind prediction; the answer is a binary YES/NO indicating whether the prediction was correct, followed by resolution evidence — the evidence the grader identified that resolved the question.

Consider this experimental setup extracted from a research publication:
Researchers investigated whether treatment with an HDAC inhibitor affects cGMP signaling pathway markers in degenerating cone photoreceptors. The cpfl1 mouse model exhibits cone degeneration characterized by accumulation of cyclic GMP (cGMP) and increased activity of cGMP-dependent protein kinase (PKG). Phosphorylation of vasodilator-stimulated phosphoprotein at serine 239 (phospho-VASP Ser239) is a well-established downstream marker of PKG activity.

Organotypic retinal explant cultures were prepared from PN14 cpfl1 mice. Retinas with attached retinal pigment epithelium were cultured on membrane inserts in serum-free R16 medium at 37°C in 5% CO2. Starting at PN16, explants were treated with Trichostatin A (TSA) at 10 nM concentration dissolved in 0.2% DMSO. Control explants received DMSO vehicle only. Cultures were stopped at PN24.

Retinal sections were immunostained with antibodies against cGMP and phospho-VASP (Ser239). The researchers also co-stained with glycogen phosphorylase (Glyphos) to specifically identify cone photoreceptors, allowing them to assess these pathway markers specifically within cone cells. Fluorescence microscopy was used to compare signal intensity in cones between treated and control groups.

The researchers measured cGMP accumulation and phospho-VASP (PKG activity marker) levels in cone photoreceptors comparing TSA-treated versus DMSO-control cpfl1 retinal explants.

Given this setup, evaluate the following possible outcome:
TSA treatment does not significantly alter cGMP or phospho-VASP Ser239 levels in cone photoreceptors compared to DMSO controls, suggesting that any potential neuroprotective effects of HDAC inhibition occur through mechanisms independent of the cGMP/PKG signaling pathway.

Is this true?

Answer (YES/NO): YES